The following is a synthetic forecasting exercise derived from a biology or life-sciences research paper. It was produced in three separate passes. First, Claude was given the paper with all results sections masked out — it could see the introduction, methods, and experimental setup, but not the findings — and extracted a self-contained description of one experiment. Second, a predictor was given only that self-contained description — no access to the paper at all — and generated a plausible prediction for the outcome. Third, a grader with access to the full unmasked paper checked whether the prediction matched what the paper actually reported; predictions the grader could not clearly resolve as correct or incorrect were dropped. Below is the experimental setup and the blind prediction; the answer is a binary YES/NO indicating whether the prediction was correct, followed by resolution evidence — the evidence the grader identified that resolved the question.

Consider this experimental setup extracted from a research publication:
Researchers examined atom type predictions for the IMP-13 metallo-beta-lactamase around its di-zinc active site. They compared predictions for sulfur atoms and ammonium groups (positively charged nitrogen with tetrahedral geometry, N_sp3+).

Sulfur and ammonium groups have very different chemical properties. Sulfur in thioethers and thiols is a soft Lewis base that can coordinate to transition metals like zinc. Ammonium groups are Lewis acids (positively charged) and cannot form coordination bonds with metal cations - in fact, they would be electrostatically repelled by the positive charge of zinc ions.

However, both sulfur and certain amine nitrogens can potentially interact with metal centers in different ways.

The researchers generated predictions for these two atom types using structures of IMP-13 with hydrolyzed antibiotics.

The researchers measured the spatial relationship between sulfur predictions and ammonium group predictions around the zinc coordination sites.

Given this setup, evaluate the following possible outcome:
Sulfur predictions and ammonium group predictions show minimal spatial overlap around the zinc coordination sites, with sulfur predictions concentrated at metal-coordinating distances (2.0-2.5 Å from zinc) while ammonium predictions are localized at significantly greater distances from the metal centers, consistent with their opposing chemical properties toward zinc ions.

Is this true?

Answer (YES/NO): NO